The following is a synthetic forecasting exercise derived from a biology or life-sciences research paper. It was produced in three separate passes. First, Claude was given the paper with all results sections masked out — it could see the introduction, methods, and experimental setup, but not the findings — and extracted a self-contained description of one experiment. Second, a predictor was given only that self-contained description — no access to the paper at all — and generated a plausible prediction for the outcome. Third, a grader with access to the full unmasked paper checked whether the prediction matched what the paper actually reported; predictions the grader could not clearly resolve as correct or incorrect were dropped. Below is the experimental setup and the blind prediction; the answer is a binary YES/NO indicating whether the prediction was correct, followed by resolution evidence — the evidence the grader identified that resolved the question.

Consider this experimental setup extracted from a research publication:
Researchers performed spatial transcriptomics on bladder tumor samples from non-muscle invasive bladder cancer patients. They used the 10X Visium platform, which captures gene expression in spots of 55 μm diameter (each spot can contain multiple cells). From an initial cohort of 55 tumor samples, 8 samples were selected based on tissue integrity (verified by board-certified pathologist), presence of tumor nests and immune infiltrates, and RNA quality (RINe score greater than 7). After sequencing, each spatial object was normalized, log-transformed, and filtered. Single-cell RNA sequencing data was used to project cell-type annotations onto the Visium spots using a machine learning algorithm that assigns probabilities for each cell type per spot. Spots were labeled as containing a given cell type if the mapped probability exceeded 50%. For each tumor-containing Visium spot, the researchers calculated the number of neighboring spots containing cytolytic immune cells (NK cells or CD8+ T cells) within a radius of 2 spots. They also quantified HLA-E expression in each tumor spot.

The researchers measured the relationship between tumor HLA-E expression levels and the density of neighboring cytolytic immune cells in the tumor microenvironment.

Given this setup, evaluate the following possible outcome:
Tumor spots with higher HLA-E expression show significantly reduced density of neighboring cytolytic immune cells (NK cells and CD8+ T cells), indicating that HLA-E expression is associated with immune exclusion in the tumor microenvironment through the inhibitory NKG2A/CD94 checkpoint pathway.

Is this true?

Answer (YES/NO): NO